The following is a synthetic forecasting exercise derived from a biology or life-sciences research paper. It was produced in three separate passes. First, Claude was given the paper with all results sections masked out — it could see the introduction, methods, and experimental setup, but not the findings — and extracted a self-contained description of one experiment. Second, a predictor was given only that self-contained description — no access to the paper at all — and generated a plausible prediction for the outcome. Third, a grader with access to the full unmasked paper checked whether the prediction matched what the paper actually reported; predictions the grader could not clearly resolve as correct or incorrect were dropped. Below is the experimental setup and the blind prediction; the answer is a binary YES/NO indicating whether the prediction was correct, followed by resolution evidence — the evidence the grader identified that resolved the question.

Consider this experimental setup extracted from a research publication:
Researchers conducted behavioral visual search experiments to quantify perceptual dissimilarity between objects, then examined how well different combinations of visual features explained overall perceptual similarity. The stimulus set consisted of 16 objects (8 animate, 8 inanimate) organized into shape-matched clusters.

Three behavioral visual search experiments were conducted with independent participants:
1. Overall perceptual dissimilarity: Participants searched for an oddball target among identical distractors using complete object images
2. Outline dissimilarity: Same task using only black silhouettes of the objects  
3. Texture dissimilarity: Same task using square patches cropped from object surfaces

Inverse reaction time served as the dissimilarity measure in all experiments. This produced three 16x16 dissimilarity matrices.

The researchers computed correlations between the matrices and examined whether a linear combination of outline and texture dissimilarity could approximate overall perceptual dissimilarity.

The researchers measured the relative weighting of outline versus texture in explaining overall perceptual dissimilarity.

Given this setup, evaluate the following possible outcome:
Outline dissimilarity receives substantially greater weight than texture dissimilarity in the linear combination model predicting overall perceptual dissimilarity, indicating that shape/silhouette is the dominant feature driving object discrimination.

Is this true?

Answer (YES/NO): YES